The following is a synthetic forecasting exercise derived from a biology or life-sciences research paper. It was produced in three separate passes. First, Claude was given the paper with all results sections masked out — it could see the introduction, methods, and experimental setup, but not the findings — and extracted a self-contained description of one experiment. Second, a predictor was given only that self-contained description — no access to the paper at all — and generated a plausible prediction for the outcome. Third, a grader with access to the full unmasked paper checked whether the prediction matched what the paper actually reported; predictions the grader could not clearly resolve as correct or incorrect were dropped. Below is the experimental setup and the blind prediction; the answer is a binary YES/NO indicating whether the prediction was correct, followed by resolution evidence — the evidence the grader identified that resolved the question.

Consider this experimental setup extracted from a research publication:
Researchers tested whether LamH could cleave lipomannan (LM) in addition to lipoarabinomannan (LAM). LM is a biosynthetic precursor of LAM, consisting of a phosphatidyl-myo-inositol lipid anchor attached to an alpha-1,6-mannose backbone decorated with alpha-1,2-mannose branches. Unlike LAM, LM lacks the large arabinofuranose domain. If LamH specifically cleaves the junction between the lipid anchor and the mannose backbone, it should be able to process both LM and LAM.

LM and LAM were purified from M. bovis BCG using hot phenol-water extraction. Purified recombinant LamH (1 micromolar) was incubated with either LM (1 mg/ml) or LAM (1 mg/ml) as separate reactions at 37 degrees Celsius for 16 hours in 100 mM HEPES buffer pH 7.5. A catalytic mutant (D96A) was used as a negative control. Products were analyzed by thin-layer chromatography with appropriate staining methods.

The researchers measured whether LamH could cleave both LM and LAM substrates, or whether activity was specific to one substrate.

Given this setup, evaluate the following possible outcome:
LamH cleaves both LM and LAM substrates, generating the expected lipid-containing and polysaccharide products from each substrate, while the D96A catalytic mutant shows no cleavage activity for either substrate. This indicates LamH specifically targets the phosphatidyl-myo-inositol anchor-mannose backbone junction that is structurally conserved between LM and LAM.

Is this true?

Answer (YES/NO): YES